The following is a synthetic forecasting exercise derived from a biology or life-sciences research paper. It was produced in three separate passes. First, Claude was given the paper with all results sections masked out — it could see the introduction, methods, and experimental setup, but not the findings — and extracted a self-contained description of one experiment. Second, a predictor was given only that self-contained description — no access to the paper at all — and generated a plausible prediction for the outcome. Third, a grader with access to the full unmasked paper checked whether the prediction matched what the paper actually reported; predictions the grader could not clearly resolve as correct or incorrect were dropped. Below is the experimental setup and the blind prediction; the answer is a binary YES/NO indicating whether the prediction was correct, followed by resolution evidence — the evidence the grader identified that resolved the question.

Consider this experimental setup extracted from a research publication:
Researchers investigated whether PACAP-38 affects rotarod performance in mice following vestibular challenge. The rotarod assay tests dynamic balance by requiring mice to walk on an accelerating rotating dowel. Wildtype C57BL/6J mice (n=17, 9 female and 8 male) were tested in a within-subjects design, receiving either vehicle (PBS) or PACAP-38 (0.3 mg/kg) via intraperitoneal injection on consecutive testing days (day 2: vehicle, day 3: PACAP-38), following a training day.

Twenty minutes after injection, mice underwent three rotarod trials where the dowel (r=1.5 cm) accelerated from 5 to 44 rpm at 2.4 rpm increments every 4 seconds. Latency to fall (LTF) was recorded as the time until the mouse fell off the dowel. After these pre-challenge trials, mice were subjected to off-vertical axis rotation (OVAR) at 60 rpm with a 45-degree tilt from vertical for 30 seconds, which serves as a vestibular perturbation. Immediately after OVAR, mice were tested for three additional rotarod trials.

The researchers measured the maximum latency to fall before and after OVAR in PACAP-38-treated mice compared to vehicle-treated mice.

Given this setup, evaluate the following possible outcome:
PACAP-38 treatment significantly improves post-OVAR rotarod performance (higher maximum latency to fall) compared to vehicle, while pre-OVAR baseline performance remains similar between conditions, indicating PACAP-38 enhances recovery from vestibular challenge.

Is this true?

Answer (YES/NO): NO